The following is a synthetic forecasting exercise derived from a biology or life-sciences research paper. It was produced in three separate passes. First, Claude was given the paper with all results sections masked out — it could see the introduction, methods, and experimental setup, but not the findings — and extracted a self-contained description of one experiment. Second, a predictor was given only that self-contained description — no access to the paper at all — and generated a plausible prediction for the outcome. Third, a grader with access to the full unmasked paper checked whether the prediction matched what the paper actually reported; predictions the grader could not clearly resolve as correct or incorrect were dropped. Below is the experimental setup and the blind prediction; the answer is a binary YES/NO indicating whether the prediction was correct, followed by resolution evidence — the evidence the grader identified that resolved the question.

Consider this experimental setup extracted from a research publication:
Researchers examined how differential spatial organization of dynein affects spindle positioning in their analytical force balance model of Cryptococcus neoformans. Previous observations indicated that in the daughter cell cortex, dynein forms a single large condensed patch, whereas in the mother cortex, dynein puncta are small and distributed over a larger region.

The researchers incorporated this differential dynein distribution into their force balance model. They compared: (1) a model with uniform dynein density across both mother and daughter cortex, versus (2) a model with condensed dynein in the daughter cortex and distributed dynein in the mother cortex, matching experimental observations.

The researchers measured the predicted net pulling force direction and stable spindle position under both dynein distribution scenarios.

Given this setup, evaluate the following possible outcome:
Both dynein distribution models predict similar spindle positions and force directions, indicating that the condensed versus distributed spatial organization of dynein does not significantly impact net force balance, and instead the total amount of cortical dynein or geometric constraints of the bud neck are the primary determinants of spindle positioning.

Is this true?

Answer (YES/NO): NO